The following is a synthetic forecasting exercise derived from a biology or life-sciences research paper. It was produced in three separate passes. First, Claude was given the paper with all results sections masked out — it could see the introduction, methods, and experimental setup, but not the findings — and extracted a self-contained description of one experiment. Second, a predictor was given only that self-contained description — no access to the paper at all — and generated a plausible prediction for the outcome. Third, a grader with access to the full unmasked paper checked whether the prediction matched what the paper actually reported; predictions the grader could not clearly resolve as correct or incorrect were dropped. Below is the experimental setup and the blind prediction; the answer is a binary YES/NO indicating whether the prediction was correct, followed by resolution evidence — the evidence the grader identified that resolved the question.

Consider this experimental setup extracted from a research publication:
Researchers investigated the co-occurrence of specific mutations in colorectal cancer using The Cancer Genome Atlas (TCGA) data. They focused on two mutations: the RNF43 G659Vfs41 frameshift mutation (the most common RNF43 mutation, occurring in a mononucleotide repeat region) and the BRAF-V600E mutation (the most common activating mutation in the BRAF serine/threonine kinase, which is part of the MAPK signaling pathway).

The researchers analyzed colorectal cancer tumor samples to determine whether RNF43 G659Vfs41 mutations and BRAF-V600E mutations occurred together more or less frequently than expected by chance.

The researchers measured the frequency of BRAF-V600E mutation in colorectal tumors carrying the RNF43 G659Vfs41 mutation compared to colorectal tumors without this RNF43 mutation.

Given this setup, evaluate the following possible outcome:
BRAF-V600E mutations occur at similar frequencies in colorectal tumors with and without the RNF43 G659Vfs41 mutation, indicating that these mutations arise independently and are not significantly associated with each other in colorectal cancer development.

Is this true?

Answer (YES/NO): NO